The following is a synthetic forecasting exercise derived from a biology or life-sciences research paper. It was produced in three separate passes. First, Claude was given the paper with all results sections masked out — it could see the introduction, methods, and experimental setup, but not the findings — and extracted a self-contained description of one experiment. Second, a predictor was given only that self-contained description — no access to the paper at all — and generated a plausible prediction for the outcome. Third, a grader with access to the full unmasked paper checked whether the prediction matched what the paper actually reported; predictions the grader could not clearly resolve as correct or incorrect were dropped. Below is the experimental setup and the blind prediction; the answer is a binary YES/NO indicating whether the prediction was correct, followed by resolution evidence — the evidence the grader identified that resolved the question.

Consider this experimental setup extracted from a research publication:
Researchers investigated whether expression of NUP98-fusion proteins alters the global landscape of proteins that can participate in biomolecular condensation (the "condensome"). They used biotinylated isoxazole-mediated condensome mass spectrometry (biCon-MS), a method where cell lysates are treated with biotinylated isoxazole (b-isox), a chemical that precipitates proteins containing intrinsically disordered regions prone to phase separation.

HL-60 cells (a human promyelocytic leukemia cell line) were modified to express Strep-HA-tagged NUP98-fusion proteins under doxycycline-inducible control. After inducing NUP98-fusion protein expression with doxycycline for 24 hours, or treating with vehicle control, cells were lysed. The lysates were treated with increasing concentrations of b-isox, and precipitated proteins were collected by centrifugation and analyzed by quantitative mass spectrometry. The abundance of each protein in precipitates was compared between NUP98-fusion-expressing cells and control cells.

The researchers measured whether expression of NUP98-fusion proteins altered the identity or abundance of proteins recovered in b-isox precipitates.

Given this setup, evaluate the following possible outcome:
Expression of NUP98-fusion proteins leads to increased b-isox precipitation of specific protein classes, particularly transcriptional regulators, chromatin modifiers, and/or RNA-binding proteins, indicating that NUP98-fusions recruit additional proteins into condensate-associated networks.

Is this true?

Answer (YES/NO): YES